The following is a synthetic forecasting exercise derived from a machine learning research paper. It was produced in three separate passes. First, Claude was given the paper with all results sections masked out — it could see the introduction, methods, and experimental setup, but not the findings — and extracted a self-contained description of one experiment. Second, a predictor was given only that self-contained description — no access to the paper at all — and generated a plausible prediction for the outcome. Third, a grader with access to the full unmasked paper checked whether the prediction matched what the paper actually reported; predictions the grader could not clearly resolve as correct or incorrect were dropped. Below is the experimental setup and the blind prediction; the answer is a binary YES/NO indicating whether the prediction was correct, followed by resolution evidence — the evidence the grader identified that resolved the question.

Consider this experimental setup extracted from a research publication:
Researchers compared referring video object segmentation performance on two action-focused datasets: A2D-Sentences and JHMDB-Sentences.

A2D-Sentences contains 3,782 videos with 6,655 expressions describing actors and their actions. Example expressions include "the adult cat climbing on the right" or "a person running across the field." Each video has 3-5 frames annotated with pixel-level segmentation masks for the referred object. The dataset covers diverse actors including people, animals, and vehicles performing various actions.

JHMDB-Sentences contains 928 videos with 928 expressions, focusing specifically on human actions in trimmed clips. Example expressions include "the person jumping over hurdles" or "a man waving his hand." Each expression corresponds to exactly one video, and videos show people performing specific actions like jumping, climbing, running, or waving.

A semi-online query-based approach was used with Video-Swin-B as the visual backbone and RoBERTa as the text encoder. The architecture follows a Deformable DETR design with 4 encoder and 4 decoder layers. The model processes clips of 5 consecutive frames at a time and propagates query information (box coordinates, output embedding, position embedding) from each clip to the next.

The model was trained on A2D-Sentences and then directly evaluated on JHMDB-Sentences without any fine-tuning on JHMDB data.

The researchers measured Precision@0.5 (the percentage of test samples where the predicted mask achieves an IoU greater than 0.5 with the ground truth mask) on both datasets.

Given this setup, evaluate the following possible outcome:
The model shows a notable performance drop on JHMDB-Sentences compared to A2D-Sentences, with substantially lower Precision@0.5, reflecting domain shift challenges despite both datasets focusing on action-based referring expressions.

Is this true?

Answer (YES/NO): NO